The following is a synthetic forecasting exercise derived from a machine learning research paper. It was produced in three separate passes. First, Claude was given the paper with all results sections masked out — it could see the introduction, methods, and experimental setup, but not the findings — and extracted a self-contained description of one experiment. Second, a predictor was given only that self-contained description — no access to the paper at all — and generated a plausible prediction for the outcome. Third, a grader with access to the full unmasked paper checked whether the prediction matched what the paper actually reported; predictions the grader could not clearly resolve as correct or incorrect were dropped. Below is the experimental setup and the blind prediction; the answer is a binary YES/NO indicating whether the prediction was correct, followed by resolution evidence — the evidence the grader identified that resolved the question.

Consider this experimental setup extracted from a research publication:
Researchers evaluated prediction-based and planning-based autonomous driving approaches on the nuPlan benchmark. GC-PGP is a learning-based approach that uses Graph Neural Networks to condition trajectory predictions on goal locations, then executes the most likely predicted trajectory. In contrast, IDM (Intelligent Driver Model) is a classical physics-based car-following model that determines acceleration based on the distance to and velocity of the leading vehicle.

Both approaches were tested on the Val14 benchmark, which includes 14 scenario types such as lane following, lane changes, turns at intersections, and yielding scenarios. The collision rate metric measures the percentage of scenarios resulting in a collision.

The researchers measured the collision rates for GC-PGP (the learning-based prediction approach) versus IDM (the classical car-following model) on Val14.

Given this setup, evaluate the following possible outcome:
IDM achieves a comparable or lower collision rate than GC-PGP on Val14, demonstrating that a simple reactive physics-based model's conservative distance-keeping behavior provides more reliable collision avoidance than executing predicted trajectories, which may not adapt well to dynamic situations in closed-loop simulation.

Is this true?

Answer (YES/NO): YES